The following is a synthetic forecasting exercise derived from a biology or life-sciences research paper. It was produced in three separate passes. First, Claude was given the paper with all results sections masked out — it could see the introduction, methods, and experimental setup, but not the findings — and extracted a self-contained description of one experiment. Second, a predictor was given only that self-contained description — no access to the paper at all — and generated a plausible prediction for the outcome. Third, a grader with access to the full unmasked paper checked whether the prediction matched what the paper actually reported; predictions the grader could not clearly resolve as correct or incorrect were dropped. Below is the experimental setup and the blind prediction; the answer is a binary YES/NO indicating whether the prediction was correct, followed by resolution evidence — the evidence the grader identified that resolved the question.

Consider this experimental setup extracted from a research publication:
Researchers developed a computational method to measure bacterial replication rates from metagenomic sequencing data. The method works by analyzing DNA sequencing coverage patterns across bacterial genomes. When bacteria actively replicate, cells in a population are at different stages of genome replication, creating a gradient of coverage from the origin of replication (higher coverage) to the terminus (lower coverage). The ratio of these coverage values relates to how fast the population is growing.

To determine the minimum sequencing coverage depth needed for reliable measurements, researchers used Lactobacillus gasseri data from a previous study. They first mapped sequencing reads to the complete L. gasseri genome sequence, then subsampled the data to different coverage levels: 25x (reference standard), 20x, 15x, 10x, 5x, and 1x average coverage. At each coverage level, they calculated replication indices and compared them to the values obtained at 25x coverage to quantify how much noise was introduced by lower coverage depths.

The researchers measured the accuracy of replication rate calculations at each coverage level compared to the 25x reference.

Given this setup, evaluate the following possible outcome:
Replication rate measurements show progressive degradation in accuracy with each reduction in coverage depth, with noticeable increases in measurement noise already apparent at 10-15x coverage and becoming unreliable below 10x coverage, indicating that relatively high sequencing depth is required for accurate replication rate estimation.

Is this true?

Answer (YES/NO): NO